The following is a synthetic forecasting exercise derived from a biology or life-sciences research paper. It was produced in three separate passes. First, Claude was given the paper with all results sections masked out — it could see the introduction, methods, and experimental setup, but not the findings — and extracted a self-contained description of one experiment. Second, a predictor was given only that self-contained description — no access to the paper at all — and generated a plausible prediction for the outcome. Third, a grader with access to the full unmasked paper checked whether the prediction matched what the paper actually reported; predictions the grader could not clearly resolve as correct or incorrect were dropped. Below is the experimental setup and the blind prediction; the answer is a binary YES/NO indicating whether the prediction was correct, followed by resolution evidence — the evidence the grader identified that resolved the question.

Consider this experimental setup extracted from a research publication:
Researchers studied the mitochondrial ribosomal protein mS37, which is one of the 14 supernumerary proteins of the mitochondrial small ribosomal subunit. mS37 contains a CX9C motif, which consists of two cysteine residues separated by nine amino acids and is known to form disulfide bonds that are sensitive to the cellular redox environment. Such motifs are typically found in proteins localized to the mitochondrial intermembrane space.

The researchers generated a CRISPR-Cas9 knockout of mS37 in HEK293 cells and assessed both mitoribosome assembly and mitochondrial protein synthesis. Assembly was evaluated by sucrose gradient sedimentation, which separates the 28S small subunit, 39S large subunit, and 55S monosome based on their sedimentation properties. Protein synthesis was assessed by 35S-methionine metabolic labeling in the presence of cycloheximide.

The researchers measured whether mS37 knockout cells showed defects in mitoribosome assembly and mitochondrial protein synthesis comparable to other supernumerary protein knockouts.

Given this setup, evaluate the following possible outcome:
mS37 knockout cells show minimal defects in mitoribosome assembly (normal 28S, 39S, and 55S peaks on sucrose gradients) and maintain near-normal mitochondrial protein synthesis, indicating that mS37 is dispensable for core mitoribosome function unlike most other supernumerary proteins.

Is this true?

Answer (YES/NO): YES